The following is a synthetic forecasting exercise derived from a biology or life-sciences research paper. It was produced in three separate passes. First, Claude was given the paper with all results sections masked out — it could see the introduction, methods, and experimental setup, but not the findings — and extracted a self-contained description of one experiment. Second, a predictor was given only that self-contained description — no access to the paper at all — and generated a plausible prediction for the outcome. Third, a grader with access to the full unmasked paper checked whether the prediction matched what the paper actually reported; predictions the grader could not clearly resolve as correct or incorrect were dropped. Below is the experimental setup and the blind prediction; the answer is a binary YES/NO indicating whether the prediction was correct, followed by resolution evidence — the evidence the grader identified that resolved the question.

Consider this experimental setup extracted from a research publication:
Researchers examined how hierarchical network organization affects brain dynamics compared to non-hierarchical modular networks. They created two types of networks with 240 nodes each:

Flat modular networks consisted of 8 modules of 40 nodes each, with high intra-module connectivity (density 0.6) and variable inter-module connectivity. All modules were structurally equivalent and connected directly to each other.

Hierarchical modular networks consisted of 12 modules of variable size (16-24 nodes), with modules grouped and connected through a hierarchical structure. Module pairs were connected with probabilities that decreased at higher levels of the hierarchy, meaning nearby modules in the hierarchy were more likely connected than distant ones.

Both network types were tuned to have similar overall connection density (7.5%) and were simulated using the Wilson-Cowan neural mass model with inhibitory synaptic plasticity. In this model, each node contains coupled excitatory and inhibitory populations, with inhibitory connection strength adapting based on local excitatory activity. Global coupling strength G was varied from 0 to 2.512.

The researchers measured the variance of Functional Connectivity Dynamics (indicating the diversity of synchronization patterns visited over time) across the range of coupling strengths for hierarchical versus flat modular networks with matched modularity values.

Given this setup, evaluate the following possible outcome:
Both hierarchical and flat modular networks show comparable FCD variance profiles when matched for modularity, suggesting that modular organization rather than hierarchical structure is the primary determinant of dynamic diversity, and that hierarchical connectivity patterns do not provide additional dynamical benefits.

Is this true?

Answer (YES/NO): YES